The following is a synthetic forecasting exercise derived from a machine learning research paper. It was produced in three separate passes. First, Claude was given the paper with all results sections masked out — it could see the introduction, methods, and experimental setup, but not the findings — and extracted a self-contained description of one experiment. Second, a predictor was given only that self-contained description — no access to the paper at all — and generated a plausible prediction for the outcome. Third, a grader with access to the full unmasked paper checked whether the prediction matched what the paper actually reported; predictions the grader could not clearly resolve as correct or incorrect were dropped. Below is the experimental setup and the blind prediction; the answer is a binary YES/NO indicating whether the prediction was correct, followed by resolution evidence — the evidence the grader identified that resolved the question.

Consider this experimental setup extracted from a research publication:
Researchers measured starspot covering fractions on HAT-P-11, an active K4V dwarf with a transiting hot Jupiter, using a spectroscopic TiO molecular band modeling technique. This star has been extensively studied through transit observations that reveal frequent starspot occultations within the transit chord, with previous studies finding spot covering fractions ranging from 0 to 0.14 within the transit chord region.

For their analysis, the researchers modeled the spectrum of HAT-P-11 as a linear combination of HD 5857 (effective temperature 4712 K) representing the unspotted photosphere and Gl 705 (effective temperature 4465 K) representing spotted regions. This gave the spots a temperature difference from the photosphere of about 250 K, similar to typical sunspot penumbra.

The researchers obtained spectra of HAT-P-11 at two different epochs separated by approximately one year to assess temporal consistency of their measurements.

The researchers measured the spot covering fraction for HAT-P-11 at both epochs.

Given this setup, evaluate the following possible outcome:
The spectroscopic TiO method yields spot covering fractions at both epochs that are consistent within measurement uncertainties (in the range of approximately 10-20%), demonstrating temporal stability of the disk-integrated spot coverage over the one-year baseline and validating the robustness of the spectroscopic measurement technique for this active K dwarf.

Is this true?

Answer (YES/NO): YES